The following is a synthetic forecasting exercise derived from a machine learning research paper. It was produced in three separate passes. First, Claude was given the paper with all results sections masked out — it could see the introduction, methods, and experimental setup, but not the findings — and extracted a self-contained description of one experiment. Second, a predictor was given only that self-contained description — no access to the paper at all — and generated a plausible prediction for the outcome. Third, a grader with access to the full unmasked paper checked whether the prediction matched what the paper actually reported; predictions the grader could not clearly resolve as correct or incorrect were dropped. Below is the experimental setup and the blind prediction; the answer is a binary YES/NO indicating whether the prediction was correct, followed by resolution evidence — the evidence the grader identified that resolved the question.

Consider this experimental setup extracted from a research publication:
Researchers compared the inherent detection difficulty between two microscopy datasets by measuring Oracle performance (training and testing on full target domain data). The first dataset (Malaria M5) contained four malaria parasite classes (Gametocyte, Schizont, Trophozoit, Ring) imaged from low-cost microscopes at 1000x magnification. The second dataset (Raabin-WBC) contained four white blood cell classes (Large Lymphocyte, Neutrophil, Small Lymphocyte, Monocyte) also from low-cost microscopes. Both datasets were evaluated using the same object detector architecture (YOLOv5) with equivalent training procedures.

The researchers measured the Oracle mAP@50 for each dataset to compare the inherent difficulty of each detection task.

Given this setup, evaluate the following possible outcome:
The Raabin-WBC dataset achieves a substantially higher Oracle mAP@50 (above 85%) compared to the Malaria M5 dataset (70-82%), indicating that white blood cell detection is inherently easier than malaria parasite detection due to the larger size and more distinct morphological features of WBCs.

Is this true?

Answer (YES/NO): NO